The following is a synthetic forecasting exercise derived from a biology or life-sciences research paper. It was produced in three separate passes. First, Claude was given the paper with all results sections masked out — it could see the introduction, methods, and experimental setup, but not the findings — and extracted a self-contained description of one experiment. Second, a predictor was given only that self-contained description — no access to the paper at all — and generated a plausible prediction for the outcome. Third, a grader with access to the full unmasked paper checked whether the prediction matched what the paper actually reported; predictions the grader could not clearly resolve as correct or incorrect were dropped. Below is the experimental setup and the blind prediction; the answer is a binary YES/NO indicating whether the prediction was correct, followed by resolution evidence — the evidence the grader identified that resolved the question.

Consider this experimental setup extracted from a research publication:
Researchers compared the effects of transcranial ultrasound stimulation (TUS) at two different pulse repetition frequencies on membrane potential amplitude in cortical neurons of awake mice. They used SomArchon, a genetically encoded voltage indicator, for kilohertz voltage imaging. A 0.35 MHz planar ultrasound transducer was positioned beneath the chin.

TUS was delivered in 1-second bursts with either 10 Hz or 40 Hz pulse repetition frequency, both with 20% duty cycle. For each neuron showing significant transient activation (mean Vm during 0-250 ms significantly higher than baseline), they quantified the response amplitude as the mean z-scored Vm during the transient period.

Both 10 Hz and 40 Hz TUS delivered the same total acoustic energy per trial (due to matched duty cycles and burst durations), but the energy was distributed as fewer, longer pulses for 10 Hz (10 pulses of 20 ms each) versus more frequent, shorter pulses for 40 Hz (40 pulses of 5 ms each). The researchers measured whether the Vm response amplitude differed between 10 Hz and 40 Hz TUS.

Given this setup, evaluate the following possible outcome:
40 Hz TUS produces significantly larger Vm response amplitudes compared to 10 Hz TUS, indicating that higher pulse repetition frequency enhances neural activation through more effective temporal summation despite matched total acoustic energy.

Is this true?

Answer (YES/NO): NO